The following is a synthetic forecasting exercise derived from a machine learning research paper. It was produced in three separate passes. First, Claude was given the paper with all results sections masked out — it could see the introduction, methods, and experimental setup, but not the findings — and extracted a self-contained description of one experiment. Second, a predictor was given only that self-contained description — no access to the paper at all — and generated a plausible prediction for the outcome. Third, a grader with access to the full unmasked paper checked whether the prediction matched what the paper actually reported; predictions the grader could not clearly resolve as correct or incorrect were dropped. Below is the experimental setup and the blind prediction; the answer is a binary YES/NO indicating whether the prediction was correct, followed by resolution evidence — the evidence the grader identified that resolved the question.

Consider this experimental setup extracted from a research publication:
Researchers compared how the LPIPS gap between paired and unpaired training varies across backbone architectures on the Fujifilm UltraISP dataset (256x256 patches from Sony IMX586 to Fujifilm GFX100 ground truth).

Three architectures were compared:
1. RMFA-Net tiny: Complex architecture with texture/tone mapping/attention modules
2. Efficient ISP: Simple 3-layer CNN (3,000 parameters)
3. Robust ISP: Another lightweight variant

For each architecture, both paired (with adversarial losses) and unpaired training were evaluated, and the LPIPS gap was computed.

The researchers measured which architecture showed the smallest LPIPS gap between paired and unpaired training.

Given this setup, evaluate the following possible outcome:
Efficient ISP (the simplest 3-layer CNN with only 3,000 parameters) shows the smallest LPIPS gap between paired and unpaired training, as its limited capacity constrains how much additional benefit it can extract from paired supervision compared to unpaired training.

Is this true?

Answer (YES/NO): YES